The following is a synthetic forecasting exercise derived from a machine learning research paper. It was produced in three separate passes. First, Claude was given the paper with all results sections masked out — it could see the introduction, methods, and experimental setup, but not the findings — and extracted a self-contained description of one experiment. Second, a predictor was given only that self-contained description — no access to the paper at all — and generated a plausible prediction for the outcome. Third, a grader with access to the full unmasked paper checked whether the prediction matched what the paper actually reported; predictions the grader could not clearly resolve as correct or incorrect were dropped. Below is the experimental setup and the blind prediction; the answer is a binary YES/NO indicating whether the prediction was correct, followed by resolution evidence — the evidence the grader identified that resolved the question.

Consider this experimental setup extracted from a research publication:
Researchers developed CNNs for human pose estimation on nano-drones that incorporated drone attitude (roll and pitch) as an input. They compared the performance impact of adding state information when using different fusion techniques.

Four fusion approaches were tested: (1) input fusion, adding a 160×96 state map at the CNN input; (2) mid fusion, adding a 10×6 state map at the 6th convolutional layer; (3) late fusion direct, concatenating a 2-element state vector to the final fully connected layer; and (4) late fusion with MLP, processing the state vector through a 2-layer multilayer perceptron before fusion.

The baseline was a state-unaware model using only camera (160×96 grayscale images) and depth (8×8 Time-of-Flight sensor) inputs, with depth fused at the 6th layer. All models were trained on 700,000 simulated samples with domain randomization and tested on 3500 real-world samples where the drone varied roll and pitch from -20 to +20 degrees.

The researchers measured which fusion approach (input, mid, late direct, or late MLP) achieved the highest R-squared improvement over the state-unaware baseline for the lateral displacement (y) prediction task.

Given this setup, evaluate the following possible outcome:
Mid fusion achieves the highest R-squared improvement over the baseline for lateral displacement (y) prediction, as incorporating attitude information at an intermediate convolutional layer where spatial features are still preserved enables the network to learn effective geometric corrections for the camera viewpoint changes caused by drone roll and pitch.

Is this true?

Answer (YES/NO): NO